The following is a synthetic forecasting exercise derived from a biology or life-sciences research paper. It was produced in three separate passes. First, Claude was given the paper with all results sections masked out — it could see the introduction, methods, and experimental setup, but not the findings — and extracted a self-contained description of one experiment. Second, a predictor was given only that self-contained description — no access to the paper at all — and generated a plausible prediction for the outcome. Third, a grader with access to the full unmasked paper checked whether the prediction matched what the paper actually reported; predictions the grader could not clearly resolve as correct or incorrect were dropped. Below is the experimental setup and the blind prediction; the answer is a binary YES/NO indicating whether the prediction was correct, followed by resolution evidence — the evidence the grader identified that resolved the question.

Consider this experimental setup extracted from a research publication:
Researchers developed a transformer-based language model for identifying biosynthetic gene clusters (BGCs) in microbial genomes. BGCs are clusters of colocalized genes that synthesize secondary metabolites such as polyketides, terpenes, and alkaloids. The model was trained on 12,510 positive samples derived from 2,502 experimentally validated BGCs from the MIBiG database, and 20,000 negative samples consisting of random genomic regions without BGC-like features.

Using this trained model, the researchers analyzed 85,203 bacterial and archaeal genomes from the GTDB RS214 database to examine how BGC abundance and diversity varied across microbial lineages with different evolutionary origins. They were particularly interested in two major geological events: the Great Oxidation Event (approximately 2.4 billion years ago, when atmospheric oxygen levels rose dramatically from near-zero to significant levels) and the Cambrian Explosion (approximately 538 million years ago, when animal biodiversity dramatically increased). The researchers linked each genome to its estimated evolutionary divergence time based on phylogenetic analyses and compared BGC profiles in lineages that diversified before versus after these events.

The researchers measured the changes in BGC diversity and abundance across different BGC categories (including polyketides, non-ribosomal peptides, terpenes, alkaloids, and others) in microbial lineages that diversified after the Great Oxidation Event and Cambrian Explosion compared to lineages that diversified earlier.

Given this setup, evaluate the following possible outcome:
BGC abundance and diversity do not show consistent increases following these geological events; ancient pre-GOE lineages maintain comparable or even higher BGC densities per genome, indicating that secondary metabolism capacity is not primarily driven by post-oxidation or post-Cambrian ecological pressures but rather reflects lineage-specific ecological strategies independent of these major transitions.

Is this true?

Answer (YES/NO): NO